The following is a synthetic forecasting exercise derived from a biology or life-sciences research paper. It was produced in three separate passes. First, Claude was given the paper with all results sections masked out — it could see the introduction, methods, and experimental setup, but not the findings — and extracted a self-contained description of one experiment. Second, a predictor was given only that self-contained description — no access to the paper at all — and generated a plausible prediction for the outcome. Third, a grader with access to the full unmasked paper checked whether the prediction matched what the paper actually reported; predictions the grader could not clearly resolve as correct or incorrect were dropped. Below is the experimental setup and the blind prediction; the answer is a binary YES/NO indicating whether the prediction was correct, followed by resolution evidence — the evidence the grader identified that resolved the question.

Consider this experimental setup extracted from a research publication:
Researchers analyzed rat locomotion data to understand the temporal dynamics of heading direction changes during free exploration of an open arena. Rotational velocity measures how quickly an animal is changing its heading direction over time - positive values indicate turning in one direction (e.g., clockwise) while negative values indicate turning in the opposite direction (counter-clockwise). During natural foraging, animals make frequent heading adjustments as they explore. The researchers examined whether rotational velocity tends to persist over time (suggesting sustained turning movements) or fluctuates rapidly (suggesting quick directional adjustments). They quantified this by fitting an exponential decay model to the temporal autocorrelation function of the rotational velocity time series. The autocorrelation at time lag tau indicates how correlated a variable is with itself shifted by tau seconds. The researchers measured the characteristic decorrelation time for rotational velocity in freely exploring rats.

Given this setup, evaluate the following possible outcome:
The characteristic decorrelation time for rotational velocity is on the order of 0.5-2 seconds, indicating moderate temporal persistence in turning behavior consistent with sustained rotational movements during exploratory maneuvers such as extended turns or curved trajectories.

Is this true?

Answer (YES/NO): NO